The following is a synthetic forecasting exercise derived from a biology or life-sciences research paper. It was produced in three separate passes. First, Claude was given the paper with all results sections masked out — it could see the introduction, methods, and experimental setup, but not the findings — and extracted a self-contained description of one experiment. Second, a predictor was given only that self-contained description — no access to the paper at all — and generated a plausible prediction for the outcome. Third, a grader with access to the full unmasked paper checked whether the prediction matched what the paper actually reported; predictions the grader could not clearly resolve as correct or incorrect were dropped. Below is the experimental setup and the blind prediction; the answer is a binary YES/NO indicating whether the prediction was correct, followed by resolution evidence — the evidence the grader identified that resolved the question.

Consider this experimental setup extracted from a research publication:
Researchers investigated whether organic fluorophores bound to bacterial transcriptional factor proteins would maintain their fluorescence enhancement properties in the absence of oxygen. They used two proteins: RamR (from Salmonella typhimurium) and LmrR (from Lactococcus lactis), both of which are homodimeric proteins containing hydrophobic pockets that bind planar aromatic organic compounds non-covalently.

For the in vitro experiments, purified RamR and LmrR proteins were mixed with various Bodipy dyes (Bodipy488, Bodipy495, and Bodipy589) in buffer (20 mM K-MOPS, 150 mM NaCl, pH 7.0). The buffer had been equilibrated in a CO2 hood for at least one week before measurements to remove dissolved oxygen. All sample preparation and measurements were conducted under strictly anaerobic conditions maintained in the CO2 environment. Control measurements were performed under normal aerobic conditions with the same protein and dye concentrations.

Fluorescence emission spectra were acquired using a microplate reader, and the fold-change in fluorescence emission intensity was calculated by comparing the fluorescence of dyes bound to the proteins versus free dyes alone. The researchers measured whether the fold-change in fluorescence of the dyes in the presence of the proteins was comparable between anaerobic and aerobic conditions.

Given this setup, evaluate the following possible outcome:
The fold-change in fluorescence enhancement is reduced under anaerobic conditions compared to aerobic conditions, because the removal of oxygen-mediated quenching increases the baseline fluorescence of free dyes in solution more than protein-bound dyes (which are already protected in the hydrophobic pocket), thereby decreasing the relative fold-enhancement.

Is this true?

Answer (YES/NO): NO